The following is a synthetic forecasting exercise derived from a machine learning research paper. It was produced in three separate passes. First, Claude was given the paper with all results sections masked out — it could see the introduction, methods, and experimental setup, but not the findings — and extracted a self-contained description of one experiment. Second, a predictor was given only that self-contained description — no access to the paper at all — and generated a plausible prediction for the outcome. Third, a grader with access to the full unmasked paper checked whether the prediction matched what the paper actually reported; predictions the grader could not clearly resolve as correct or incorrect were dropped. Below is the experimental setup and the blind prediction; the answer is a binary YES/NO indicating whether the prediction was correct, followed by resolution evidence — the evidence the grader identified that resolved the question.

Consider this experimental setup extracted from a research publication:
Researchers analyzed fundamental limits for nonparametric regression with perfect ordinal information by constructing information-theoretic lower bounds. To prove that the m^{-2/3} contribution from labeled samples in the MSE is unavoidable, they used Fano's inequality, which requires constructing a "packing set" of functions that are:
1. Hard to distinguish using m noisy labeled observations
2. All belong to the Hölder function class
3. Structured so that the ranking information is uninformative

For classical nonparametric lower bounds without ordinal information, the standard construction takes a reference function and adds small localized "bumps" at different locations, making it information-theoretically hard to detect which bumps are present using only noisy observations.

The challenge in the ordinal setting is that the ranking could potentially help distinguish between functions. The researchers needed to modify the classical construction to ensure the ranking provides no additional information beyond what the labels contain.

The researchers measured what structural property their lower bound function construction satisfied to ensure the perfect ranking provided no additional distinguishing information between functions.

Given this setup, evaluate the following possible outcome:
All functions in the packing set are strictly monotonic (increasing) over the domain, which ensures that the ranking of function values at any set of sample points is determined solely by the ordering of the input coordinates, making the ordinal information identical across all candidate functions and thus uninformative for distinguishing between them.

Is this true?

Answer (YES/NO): YES